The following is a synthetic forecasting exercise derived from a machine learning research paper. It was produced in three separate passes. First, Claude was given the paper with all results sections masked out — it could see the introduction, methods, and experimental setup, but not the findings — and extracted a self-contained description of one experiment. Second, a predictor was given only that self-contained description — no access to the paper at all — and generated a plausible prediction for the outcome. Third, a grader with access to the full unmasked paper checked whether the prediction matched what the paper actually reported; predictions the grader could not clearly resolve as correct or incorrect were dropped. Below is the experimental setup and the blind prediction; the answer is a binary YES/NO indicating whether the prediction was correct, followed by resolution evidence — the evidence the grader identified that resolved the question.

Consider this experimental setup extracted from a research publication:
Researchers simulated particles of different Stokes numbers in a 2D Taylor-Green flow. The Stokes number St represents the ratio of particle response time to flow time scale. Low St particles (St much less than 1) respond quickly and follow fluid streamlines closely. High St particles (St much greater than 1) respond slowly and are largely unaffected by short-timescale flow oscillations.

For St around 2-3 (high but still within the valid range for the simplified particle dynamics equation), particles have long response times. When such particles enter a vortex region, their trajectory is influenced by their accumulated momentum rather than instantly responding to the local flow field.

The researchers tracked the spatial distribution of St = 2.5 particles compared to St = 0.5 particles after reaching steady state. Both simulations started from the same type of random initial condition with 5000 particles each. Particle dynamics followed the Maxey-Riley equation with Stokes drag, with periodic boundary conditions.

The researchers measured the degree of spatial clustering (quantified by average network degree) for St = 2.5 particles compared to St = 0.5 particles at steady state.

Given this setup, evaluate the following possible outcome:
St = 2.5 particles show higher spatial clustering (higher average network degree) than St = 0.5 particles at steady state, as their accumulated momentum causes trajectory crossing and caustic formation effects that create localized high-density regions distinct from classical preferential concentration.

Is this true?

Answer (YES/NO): NO